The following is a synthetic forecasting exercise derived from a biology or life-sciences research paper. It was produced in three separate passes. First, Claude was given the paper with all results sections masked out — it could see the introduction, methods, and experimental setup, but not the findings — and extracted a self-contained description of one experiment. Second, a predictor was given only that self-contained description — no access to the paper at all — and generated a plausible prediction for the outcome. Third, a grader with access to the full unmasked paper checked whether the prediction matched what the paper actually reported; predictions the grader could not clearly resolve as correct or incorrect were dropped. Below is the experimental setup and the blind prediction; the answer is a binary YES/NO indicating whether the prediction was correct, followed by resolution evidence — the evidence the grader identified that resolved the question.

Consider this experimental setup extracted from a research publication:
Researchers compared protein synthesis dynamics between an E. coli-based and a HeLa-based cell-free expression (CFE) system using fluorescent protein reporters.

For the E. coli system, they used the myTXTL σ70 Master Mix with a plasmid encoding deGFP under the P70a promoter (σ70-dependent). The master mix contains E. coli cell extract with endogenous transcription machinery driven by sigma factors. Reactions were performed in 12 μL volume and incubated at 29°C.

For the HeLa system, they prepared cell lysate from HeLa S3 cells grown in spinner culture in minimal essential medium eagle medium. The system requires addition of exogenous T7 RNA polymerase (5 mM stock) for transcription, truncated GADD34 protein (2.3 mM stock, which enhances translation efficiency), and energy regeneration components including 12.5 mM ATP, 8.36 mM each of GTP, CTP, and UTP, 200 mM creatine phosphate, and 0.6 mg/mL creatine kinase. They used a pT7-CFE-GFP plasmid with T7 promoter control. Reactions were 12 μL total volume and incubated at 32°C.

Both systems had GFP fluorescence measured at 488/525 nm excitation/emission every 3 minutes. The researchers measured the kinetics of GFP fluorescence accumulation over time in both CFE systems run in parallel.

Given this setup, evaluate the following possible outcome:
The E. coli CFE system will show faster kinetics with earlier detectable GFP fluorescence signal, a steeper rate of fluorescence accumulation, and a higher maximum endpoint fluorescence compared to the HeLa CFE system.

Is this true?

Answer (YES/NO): YES